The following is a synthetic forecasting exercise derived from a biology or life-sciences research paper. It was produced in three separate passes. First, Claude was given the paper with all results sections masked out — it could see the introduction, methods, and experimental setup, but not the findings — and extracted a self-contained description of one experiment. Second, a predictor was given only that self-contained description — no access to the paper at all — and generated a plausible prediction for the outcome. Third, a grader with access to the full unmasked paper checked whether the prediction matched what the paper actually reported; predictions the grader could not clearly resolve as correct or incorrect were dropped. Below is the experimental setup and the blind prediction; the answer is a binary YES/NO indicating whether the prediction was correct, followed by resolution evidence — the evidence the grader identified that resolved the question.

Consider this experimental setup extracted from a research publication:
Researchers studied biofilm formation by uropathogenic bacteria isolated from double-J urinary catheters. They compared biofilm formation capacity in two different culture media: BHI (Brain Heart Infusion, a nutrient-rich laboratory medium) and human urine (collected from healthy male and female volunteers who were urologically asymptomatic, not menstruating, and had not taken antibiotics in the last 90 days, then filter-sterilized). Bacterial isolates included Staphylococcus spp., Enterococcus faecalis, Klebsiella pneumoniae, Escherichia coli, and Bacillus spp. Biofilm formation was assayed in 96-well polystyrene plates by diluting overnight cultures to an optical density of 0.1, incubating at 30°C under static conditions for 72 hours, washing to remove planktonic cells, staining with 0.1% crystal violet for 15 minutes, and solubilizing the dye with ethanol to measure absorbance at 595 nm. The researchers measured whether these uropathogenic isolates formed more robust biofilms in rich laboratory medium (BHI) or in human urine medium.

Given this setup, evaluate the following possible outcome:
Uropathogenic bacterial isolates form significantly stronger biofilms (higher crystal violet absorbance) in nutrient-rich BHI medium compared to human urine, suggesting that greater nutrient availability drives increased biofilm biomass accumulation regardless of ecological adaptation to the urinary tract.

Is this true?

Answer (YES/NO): NO